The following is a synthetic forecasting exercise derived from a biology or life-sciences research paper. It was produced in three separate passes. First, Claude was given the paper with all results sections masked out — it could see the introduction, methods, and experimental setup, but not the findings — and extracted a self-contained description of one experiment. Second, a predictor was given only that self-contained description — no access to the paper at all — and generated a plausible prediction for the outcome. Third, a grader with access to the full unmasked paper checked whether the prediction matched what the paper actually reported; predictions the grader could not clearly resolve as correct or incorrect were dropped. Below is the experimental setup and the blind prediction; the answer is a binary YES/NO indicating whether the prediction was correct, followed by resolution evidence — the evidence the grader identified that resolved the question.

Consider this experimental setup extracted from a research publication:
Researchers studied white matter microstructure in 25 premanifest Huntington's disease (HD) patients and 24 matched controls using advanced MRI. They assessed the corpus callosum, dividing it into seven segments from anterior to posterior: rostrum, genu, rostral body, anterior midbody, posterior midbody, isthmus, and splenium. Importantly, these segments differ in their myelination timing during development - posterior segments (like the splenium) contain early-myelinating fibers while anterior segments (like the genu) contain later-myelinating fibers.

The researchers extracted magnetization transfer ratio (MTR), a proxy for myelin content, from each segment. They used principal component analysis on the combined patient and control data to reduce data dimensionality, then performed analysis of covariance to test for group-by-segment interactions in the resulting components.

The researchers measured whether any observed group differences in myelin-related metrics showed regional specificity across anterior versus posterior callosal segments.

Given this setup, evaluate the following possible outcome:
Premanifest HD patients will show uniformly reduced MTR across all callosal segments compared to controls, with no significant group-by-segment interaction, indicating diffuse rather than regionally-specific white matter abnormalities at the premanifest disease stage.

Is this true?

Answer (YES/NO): NO